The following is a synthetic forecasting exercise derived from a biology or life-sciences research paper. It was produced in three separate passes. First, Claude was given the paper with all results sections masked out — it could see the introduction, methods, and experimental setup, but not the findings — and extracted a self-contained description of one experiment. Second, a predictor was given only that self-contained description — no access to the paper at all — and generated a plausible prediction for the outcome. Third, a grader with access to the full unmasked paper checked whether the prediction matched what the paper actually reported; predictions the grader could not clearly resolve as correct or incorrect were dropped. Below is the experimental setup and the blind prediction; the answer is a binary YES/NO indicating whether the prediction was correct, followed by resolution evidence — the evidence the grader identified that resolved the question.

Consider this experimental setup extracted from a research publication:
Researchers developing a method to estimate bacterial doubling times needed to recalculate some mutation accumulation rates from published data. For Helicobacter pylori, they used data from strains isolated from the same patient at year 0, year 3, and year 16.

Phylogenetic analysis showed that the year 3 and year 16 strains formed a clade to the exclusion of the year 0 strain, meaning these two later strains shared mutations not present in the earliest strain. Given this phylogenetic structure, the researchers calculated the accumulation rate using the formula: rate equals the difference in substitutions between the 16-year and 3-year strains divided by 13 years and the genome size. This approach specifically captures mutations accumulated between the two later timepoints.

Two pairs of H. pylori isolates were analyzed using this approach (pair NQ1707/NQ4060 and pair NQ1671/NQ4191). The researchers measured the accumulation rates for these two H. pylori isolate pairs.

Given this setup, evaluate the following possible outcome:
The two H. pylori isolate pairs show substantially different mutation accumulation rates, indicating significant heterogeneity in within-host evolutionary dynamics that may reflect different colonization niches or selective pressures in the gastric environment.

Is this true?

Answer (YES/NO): NO